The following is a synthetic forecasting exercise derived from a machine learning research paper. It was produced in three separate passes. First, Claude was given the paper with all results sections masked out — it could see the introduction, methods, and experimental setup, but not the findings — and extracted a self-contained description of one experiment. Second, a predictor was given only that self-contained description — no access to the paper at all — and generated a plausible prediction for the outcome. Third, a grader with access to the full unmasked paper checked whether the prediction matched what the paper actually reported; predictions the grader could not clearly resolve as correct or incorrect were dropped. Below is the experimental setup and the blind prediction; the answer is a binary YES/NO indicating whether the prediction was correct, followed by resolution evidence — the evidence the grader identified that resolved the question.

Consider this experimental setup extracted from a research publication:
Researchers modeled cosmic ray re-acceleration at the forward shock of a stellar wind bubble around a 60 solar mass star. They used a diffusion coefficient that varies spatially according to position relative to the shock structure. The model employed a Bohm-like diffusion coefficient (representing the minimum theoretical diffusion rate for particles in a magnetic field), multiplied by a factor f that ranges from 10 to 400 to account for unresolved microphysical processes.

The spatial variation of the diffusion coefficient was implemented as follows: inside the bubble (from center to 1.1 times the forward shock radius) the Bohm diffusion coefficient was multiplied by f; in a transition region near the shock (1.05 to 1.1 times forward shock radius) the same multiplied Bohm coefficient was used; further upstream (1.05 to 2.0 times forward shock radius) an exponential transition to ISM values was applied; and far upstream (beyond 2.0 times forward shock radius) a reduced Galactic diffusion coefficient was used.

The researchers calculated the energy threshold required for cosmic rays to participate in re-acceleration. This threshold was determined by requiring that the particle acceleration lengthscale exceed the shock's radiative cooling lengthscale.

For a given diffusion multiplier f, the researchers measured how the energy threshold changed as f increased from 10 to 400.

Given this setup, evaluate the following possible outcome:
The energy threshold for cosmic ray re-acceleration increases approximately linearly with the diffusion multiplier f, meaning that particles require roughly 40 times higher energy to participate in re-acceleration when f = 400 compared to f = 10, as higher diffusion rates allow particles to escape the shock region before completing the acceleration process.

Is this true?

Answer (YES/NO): NO